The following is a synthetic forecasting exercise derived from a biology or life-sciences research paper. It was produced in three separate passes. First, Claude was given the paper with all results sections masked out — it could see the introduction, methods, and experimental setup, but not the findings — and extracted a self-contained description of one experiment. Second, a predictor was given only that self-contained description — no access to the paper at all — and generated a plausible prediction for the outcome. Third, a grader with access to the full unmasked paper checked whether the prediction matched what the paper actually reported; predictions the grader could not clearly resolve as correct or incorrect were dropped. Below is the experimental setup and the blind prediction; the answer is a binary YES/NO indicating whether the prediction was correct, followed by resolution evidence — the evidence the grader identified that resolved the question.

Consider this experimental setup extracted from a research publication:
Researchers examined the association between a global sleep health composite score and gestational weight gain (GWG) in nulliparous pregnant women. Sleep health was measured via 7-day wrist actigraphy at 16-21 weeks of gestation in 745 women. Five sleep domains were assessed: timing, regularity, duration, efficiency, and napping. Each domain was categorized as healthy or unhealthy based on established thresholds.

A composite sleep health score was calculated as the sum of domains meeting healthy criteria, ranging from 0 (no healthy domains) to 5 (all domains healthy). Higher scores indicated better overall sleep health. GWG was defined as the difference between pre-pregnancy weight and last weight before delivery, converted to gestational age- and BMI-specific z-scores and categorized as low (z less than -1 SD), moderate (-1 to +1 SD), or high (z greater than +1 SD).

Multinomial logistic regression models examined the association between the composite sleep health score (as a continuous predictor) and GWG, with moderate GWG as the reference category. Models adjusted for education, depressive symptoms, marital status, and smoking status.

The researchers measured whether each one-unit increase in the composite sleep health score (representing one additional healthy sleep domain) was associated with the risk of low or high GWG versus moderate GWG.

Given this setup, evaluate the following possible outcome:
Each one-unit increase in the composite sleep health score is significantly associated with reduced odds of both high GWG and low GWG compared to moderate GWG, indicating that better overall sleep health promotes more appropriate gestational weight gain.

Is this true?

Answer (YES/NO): NO